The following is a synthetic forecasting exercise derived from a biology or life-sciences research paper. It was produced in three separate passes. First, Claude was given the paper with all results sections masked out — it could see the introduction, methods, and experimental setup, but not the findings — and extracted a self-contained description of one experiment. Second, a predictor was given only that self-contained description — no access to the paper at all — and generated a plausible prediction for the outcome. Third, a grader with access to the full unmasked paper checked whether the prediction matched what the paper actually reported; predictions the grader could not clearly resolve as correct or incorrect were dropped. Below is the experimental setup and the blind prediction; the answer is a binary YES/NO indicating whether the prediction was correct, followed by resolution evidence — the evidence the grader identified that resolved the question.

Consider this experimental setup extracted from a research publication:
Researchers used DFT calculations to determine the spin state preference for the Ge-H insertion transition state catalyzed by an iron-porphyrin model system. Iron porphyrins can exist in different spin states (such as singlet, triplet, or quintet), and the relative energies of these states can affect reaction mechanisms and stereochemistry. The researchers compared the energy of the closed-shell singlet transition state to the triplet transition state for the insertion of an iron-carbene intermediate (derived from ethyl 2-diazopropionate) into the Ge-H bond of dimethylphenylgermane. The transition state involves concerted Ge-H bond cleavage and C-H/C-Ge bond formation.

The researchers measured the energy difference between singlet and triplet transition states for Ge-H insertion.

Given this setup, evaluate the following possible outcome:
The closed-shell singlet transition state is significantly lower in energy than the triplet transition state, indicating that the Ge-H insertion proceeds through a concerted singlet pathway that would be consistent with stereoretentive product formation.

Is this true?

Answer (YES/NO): YES